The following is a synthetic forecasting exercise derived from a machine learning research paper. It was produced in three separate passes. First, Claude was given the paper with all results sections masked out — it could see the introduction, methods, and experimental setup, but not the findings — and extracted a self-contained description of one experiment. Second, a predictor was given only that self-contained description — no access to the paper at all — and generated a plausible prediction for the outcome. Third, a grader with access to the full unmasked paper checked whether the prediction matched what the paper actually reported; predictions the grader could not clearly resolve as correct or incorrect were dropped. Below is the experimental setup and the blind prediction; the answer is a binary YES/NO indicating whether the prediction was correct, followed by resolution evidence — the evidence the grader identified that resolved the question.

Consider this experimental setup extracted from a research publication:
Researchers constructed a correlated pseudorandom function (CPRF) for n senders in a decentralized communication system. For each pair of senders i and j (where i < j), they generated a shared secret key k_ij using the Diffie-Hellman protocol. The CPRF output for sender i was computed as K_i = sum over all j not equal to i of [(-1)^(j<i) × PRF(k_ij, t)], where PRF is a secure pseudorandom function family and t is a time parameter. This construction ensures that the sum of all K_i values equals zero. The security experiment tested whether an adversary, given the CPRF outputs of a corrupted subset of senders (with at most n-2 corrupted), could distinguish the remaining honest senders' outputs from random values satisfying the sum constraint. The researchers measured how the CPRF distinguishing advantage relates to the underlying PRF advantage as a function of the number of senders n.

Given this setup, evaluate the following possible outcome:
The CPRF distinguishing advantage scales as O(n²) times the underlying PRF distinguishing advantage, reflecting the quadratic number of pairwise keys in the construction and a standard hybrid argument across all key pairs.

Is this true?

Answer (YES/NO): YES